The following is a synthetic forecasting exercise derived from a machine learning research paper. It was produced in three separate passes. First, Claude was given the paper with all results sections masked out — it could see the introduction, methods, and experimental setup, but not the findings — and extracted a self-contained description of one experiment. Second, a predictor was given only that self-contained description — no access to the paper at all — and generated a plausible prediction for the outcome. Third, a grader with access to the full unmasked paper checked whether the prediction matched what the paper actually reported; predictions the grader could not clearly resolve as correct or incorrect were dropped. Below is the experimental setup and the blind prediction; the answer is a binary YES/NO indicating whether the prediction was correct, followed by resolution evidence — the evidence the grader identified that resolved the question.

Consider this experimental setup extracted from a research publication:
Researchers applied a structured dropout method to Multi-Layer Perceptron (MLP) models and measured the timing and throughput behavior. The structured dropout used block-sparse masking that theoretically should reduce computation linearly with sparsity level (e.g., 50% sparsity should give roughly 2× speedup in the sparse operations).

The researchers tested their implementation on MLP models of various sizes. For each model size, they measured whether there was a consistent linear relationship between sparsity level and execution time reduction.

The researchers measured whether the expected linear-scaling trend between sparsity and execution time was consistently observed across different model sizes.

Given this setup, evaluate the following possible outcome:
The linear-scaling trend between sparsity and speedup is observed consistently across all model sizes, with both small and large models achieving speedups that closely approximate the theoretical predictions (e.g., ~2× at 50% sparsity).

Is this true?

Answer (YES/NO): NO